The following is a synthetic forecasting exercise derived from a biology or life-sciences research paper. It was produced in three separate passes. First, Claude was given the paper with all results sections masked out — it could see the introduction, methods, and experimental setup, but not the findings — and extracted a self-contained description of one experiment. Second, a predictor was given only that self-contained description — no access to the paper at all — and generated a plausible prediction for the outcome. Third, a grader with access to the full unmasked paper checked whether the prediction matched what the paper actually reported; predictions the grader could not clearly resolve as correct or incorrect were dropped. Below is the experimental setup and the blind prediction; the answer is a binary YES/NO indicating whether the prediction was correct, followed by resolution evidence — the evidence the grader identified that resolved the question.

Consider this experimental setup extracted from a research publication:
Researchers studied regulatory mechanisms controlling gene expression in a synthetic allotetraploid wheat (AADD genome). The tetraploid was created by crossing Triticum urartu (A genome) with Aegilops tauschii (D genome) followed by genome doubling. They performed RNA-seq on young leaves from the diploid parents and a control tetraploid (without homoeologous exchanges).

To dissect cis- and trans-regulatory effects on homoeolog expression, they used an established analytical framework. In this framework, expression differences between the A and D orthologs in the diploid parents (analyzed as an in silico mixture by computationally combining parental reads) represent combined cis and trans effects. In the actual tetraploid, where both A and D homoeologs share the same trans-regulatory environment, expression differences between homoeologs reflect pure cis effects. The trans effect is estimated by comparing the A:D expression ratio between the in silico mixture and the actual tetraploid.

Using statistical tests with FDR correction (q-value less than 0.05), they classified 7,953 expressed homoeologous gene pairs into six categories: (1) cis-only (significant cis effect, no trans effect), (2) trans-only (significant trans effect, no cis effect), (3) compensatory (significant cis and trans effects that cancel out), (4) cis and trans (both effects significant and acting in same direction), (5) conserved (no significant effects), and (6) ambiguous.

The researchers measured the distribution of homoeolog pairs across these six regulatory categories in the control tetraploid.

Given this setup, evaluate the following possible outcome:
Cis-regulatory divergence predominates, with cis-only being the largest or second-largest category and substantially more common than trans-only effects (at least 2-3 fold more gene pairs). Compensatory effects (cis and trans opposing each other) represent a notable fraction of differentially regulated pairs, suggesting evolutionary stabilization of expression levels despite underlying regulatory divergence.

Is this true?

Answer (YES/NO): NO